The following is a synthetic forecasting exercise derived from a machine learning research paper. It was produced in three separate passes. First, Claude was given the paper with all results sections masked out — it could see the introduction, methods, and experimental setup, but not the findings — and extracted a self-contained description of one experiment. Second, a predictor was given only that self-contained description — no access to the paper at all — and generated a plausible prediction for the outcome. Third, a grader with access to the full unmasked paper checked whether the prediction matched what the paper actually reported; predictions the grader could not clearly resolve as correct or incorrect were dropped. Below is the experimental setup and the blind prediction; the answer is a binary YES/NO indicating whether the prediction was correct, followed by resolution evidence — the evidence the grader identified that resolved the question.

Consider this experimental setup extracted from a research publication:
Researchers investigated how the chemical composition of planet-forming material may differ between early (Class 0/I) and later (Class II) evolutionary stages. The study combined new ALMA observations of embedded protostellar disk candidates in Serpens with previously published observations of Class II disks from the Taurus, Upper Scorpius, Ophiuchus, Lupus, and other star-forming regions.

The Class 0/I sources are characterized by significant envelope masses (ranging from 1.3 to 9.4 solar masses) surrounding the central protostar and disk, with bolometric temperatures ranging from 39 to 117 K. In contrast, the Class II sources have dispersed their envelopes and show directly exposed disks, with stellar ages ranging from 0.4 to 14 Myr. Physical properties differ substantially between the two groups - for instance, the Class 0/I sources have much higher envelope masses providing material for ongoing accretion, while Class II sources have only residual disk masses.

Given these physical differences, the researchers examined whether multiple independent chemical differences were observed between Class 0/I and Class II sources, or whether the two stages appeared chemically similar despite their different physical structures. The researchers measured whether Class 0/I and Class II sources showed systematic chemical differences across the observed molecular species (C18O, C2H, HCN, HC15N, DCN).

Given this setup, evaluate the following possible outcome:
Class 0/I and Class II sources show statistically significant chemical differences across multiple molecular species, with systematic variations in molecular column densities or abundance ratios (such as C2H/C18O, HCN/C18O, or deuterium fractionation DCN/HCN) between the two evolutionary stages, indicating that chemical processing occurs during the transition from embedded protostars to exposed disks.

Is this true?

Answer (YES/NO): NO